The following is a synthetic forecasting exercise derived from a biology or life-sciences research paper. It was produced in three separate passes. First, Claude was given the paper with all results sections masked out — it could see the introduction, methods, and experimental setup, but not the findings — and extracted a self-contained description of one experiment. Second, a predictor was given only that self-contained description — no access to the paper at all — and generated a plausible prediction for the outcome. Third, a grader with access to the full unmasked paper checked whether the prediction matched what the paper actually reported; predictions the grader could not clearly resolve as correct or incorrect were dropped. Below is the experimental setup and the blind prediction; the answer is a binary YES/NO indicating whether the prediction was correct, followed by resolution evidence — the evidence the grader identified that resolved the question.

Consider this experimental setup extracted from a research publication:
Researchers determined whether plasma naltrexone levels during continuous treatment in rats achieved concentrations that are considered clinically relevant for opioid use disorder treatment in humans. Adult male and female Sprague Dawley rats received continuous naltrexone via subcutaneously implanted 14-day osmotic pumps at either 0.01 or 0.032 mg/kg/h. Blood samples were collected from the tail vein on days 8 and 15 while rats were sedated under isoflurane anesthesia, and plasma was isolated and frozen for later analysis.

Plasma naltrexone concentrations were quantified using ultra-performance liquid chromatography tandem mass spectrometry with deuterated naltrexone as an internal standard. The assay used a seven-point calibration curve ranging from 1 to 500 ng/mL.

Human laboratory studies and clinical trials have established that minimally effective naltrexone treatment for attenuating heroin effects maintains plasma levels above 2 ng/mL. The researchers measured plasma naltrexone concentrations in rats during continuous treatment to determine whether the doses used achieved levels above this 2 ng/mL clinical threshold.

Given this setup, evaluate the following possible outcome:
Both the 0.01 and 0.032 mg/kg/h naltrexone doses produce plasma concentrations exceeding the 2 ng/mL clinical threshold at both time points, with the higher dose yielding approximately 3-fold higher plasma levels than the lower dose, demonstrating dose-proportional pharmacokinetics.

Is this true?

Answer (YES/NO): NO